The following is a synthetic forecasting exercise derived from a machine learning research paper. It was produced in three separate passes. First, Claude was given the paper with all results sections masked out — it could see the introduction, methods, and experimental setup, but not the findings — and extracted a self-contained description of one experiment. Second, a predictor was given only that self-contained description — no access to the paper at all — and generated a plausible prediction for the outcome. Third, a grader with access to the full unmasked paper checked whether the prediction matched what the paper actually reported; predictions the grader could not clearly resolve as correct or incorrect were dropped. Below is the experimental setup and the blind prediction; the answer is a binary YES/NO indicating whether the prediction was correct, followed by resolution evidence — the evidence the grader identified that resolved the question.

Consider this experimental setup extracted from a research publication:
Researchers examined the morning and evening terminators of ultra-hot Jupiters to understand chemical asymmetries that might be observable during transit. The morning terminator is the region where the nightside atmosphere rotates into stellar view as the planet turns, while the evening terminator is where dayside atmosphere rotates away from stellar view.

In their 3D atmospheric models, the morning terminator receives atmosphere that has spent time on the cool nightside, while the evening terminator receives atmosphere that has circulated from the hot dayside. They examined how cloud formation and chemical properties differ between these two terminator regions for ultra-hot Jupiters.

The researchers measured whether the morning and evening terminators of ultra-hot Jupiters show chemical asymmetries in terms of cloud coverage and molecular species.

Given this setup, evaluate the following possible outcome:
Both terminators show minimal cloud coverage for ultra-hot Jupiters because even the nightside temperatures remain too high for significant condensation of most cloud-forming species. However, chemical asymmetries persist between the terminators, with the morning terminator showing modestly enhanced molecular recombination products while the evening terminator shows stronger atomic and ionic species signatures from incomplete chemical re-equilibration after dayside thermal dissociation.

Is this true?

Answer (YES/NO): NO